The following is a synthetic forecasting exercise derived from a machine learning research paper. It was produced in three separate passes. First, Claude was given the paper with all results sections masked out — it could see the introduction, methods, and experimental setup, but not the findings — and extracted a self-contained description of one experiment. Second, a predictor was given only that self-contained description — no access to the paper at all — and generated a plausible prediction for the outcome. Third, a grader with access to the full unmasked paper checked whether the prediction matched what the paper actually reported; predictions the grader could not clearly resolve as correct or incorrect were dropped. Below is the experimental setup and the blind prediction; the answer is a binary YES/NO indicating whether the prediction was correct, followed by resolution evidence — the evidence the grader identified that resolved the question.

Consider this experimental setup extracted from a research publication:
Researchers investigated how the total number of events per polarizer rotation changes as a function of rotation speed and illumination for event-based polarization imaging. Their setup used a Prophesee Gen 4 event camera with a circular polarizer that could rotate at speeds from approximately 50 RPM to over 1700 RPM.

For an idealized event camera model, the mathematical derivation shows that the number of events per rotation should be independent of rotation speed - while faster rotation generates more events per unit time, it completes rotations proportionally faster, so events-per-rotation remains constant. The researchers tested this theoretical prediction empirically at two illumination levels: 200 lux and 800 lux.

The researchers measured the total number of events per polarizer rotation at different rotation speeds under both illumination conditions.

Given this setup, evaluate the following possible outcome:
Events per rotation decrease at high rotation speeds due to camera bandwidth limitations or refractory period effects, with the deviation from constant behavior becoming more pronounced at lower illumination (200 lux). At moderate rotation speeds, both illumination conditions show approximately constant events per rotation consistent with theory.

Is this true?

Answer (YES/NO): NO